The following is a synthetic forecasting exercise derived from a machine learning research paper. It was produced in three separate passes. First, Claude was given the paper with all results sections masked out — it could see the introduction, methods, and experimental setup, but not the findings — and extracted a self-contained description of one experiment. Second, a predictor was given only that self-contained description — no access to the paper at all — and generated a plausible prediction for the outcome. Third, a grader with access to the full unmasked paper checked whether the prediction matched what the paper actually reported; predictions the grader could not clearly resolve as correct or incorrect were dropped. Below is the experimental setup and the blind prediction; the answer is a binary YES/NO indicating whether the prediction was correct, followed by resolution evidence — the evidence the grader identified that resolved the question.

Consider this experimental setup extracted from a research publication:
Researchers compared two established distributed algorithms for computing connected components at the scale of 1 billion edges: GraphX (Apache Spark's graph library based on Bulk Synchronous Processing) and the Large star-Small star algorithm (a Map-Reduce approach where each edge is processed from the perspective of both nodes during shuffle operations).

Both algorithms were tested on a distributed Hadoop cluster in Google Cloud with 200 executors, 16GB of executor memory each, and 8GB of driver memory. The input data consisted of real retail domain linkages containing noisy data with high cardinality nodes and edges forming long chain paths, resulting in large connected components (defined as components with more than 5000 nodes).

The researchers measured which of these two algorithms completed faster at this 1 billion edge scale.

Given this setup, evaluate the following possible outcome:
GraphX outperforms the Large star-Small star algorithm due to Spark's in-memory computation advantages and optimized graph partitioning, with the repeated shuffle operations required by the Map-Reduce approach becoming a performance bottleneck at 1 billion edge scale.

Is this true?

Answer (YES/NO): YES